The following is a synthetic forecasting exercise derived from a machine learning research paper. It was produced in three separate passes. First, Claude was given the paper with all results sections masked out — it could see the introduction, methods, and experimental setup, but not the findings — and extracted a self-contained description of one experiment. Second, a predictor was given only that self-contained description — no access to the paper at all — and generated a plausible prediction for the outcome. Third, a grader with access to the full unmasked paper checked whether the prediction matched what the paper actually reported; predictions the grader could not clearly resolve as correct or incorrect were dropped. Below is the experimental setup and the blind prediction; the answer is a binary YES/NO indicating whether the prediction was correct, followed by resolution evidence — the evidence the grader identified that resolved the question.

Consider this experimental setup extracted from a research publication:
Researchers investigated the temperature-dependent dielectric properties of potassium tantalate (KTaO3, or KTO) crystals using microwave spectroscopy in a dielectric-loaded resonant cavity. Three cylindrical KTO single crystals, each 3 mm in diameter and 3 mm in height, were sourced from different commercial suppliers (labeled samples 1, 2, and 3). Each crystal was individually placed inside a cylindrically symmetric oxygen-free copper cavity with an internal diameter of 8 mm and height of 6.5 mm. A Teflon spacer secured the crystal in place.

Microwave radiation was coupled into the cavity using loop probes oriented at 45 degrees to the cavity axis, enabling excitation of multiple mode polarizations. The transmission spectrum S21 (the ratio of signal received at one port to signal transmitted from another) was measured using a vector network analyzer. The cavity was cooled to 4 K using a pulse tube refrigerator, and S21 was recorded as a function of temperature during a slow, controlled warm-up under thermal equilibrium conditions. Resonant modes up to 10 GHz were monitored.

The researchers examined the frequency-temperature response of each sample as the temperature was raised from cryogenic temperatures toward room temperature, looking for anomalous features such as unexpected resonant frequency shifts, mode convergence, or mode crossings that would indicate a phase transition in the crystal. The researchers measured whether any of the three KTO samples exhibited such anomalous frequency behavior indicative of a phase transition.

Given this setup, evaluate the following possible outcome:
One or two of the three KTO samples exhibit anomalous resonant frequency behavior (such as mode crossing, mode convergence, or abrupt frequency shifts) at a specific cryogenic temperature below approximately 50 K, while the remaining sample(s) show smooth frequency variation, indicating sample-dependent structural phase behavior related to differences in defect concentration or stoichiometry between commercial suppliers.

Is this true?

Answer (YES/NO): NO